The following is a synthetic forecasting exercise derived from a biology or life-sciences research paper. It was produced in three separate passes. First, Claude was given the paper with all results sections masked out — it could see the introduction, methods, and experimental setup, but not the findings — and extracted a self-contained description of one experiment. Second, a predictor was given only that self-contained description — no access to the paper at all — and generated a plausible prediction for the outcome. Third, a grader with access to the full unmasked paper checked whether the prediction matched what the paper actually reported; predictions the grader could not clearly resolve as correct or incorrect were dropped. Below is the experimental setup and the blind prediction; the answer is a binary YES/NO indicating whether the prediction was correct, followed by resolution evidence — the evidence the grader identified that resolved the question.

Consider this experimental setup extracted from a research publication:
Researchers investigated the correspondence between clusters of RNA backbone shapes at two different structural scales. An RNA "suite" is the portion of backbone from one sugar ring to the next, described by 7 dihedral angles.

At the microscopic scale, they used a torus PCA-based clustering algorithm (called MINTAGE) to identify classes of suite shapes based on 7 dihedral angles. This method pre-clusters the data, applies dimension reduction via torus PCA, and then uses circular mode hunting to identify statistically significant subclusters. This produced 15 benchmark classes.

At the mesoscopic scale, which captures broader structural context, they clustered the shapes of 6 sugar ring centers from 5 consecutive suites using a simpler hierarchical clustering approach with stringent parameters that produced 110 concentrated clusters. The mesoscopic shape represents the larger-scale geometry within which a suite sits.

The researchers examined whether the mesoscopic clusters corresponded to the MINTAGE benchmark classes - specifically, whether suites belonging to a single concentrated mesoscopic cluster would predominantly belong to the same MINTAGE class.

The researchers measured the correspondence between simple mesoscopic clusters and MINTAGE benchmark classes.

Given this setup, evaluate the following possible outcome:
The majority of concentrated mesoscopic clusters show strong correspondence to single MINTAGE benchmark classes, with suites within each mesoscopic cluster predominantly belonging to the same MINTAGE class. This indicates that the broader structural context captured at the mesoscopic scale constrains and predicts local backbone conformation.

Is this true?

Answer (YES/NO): YES